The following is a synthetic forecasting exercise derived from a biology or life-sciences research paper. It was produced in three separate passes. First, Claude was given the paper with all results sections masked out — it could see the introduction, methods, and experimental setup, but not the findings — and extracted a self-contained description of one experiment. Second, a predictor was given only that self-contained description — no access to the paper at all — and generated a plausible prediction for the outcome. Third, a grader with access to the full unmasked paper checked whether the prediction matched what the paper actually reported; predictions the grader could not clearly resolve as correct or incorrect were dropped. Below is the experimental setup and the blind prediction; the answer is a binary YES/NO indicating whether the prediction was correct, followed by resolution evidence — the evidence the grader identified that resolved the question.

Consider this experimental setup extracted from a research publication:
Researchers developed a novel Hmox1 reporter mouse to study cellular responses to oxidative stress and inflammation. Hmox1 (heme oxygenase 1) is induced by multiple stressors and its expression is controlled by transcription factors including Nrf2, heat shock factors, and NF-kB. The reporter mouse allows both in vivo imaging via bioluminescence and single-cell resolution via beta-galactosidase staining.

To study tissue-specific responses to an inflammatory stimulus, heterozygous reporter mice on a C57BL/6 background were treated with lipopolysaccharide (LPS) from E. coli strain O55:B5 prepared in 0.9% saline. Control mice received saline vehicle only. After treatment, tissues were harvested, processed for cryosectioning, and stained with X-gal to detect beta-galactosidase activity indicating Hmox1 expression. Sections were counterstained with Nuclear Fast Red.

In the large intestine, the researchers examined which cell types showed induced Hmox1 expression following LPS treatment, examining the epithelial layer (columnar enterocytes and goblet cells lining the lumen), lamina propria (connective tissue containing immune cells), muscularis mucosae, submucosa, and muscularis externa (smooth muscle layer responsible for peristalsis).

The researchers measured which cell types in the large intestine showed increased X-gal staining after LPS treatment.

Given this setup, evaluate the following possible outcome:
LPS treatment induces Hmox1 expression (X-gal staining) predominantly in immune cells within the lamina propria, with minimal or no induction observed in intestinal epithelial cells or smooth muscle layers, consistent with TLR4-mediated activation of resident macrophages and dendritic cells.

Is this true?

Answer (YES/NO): NO